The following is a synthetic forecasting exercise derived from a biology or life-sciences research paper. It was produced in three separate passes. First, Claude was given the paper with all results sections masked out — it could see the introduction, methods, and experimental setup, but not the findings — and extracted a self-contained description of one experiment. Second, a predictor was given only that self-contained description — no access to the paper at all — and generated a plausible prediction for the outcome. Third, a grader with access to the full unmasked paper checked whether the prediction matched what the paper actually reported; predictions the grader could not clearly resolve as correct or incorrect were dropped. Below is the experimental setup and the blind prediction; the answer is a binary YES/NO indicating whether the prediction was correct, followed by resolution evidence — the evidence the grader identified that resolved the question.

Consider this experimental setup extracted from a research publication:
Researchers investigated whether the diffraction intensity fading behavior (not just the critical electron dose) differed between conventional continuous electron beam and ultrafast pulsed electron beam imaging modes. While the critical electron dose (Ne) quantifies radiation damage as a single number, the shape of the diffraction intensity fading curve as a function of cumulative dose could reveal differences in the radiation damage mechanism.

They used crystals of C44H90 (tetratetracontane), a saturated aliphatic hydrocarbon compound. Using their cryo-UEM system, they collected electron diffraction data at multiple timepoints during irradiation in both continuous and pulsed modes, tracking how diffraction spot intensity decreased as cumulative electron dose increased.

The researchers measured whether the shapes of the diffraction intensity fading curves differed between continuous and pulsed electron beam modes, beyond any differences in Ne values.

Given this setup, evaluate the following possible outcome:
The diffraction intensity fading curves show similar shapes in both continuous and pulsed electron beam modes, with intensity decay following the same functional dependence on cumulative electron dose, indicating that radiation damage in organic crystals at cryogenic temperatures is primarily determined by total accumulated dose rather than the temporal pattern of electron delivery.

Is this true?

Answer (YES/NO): YES